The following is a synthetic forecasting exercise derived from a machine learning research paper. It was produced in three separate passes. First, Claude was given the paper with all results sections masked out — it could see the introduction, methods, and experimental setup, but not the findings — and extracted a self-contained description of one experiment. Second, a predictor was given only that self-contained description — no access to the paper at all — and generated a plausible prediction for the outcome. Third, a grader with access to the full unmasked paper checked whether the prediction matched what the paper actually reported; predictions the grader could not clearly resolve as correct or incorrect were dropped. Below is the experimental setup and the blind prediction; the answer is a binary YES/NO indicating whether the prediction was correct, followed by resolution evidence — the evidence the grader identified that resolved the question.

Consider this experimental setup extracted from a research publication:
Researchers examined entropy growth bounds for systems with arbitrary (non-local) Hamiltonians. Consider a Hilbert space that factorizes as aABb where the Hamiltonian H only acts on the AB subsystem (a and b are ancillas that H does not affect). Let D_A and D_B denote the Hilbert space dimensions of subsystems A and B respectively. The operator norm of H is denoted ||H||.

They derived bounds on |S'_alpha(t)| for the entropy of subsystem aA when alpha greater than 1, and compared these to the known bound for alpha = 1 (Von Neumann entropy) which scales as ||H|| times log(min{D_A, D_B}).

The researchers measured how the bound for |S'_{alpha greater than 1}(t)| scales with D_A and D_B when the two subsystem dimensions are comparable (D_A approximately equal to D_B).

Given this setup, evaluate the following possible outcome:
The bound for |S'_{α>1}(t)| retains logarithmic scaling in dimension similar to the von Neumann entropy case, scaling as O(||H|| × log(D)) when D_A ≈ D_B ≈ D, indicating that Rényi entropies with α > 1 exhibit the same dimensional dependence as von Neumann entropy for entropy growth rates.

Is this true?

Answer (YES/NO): NO